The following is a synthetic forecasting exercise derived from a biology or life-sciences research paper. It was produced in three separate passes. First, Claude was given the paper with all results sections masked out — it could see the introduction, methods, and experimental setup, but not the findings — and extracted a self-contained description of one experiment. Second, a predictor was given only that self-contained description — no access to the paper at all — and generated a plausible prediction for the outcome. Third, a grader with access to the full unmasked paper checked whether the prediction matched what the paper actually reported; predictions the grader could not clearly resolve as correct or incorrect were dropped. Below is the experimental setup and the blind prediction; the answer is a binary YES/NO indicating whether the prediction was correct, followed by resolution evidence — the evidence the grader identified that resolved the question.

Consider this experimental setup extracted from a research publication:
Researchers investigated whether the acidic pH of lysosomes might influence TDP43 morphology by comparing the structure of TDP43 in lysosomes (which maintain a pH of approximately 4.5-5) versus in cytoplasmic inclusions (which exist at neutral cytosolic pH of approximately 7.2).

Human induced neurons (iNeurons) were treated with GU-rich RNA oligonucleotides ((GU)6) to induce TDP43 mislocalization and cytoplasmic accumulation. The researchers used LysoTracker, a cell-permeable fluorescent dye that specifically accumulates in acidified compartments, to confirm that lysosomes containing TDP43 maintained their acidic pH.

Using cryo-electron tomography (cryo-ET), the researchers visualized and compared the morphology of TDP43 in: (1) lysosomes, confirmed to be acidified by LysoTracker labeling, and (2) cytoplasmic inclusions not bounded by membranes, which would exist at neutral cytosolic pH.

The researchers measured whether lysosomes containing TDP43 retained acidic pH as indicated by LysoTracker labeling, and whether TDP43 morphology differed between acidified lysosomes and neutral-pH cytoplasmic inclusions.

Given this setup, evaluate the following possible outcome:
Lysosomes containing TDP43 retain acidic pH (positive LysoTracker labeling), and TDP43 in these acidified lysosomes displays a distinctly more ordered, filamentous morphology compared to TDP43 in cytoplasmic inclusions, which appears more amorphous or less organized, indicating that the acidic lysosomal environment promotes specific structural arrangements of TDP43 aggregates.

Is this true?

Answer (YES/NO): YES